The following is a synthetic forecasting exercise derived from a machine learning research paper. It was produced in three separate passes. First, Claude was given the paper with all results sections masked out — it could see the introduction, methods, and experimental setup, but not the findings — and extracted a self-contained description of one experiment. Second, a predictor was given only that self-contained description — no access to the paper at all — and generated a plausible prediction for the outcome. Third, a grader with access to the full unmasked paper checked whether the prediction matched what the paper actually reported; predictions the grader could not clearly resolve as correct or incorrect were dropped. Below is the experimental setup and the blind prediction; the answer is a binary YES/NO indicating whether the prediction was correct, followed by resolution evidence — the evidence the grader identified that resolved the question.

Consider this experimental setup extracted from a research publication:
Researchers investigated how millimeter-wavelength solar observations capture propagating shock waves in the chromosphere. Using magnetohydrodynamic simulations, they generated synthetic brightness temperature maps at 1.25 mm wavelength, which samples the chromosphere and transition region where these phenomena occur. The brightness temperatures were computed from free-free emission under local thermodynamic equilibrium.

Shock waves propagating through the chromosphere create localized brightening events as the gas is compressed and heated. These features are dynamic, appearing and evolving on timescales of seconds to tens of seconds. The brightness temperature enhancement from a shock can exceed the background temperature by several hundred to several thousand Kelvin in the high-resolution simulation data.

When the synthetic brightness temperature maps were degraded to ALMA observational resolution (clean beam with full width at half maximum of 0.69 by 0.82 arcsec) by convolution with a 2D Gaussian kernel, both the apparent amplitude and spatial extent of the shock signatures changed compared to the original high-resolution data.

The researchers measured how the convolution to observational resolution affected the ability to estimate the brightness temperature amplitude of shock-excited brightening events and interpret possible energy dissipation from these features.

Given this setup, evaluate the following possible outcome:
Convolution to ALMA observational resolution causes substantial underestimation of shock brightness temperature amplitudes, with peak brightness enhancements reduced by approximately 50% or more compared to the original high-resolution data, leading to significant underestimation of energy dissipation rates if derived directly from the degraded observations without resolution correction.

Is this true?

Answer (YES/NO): YES